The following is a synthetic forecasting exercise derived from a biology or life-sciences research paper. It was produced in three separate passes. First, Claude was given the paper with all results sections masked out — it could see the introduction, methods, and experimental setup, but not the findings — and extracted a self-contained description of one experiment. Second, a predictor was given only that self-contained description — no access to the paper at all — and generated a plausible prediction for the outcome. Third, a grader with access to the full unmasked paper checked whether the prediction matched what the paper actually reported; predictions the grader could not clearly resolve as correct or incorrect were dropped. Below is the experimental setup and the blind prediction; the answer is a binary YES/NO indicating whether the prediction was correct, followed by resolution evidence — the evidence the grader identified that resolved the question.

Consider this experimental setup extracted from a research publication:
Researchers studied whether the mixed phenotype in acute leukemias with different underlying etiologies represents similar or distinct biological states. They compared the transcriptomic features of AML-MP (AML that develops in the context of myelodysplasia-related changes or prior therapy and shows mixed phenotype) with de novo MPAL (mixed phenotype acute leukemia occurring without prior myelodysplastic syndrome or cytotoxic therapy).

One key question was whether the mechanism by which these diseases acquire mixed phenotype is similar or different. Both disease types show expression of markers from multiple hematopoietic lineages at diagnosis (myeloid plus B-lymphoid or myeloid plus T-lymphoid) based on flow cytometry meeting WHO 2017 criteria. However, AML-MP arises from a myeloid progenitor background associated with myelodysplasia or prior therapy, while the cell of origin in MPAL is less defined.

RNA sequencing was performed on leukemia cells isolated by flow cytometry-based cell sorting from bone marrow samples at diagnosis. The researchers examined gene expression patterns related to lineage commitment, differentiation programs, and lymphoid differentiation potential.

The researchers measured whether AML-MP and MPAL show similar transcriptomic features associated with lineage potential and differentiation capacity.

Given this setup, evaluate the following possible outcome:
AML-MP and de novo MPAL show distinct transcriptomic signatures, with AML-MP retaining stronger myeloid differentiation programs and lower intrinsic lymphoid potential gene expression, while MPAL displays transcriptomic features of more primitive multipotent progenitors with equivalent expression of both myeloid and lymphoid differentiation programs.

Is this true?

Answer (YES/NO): NO